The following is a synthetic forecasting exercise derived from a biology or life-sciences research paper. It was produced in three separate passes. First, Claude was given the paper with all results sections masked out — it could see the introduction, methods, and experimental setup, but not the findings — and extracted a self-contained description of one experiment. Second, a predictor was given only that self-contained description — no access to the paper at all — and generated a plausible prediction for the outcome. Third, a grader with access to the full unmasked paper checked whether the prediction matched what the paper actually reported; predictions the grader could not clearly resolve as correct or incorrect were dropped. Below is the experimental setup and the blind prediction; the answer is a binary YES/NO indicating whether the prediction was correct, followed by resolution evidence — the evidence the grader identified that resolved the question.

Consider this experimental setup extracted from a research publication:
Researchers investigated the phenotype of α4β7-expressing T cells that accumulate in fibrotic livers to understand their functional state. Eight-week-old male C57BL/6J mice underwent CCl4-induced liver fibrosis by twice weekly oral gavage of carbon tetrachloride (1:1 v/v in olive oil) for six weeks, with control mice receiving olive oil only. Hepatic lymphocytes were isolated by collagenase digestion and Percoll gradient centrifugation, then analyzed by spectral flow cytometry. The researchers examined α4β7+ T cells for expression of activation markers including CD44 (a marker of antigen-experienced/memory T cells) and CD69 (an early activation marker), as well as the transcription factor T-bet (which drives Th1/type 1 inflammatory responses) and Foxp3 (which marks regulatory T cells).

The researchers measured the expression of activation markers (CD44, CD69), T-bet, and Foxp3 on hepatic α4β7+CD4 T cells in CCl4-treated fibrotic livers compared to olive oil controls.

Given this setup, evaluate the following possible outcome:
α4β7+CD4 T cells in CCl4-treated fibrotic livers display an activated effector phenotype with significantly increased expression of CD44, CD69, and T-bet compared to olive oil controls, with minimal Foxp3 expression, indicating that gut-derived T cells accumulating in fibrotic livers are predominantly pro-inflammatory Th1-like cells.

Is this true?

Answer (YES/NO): NO